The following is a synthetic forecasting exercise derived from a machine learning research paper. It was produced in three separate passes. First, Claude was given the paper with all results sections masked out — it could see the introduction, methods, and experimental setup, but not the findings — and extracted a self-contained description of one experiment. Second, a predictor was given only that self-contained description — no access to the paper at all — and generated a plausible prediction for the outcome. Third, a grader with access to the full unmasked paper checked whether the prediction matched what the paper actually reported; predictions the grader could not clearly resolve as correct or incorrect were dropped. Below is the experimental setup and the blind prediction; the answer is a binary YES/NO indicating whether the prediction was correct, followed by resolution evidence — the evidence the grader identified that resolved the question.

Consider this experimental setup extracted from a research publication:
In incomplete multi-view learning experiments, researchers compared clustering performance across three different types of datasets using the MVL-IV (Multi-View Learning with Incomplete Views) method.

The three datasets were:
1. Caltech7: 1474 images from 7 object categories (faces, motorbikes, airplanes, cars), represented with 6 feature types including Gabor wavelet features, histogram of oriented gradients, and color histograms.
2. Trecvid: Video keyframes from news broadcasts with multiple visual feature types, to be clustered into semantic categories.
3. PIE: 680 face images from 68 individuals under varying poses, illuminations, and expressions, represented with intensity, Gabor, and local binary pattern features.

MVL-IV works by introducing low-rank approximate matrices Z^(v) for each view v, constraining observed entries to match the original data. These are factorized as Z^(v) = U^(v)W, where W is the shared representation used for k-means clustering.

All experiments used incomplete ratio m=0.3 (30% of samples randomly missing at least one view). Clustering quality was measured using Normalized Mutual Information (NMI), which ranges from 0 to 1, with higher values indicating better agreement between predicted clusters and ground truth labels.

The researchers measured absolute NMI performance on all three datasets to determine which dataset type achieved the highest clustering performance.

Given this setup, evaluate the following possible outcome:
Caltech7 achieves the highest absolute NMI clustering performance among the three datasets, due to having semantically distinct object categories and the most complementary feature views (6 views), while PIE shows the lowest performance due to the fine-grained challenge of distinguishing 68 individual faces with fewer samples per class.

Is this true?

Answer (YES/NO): YES